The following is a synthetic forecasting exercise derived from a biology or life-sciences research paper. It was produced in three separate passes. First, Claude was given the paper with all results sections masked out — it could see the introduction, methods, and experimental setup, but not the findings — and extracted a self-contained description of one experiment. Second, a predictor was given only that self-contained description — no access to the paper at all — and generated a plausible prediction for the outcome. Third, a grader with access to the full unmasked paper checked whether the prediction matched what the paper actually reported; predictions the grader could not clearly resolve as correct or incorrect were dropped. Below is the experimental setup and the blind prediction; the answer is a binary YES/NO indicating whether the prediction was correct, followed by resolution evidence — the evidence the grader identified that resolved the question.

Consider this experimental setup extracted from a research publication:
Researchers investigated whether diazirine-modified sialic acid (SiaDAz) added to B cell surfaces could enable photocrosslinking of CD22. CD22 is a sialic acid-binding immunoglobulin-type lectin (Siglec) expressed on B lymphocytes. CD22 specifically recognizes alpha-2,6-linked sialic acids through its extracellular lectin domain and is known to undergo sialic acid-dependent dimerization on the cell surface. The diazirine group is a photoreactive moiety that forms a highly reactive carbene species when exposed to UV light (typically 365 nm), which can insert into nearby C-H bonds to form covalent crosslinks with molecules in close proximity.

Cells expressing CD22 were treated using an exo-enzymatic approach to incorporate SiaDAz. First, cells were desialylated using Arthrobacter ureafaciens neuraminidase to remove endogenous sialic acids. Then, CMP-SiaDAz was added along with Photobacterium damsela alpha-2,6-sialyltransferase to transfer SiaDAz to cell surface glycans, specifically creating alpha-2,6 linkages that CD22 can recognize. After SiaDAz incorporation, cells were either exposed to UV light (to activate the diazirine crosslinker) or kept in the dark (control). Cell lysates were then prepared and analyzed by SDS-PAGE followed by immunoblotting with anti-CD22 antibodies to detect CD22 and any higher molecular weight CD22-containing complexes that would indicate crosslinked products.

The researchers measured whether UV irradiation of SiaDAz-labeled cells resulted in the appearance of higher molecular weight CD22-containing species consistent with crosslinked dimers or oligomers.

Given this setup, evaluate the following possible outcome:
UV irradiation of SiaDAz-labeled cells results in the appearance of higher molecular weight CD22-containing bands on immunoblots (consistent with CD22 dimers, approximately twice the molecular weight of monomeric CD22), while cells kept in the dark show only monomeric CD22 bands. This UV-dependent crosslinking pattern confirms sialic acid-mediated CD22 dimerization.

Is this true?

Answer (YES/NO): YES